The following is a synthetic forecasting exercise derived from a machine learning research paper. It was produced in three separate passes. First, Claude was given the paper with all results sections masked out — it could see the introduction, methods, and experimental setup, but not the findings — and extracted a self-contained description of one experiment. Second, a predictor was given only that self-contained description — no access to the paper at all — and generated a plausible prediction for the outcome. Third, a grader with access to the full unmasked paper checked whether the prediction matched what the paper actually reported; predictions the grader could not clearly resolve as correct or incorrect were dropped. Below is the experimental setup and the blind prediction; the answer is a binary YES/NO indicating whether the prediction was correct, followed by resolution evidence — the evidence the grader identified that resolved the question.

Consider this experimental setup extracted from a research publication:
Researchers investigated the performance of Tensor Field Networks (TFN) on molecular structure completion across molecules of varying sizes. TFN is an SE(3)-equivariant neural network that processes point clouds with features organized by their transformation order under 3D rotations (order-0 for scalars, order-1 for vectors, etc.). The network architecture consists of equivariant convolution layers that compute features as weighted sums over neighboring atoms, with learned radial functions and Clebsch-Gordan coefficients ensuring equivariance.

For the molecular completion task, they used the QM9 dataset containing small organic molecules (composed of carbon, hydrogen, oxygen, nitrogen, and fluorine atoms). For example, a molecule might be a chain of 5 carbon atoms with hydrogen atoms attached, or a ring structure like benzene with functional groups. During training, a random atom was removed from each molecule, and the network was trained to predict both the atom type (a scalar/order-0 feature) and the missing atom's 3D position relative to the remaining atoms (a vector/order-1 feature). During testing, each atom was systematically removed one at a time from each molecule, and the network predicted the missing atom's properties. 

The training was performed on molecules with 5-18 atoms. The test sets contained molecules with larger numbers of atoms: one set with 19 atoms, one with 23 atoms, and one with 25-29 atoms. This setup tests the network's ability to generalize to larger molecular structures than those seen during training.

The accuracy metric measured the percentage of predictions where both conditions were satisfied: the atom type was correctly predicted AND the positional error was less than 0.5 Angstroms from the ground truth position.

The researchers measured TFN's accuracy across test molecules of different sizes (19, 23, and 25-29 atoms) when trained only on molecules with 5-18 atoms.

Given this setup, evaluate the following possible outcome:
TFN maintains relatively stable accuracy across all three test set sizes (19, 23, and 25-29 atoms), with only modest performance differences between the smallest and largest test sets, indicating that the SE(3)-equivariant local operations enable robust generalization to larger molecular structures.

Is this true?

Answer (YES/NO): NO